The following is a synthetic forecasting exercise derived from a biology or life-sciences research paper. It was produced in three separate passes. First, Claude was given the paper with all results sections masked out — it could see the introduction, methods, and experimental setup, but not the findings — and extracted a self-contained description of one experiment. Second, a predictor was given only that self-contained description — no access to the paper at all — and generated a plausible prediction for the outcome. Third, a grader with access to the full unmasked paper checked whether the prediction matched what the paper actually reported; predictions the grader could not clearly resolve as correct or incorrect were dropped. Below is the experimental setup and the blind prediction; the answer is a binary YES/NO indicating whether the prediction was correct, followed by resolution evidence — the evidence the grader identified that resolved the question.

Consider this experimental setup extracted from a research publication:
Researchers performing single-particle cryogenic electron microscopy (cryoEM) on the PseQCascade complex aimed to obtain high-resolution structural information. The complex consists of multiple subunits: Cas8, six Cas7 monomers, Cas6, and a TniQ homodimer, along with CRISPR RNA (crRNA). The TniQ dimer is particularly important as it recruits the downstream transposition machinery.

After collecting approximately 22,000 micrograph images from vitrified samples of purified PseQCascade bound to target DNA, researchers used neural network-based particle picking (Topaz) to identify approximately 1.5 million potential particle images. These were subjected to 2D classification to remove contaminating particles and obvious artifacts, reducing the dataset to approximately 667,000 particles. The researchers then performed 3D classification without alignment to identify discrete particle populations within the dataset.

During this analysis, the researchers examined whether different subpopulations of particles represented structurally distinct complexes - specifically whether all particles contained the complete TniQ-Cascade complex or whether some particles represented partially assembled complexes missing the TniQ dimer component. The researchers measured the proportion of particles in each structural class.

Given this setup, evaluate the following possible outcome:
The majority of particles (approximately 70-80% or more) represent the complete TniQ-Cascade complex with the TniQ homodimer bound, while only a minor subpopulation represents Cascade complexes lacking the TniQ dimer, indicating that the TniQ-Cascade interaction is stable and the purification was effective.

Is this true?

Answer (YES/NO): YES